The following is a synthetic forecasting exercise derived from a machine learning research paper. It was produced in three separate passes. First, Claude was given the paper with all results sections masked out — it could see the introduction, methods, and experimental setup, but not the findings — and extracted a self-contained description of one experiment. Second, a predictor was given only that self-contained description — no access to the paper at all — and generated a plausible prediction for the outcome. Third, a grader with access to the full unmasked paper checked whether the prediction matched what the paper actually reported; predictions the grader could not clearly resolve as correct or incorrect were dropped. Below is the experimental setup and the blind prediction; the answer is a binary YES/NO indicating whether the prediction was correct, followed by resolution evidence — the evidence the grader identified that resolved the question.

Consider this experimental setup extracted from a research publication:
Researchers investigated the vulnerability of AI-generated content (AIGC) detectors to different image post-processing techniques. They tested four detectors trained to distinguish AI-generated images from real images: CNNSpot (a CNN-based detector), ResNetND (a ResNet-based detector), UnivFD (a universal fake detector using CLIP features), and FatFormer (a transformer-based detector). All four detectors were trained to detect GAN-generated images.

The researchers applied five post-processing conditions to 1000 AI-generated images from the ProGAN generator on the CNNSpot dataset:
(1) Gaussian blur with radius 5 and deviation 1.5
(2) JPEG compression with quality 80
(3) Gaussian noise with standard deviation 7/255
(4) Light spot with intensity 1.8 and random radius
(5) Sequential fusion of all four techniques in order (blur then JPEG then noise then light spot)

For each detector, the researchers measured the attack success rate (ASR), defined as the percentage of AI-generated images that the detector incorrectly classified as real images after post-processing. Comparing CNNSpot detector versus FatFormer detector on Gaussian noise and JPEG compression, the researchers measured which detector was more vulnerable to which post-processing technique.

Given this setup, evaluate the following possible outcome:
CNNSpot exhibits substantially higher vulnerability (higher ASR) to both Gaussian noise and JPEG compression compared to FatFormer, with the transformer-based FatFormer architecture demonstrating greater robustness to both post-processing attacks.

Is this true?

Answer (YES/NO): NO